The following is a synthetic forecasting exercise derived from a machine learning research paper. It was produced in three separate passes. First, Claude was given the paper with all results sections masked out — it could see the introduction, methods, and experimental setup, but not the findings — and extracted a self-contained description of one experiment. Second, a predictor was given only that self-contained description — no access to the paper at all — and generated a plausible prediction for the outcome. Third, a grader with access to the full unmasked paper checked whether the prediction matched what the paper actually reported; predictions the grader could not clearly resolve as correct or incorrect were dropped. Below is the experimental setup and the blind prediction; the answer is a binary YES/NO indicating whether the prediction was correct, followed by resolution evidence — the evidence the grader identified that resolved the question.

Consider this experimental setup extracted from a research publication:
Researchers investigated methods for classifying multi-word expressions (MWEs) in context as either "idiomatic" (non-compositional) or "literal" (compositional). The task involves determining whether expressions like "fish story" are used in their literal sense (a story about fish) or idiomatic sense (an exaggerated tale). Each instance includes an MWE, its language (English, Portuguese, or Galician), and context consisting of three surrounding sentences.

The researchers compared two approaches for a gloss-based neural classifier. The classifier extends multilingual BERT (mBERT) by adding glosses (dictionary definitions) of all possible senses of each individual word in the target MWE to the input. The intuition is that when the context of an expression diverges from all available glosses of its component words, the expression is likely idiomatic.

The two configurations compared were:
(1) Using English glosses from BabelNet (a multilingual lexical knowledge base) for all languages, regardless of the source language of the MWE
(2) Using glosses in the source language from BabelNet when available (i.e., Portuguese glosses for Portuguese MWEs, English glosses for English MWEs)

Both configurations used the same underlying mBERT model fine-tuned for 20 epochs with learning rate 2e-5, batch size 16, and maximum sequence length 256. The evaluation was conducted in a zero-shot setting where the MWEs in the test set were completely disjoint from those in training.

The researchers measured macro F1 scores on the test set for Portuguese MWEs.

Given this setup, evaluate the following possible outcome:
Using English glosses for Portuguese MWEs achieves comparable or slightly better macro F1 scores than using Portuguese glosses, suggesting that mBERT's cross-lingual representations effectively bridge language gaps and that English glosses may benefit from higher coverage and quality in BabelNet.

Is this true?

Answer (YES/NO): YES